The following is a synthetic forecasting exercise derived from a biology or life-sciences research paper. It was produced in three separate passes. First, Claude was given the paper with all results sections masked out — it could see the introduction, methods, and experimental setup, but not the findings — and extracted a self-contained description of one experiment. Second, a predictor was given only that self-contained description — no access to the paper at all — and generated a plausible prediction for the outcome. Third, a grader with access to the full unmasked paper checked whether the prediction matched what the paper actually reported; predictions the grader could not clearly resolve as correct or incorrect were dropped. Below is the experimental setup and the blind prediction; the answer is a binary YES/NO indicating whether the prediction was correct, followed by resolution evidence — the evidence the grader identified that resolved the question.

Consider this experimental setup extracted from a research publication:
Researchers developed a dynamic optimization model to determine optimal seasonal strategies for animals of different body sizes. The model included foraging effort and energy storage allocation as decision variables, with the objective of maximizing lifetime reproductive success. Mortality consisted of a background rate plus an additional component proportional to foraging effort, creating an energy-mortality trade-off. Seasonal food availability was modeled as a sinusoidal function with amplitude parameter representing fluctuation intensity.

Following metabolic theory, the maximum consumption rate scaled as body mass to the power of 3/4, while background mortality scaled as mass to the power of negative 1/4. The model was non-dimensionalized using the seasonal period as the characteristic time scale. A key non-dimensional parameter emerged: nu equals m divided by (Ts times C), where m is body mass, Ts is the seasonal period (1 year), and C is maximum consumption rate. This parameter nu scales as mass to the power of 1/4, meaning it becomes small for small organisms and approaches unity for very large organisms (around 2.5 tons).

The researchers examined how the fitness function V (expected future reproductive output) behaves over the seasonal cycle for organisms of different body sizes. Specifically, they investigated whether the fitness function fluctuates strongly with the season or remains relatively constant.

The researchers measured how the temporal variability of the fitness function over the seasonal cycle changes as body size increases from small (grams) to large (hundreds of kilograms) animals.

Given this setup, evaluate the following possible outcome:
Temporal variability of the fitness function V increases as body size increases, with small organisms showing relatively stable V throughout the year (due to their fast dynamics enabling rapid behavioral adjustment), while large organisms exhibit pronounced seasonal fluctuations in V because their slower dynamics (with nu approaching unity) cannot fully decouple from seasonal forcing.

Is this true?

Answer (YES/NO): NO